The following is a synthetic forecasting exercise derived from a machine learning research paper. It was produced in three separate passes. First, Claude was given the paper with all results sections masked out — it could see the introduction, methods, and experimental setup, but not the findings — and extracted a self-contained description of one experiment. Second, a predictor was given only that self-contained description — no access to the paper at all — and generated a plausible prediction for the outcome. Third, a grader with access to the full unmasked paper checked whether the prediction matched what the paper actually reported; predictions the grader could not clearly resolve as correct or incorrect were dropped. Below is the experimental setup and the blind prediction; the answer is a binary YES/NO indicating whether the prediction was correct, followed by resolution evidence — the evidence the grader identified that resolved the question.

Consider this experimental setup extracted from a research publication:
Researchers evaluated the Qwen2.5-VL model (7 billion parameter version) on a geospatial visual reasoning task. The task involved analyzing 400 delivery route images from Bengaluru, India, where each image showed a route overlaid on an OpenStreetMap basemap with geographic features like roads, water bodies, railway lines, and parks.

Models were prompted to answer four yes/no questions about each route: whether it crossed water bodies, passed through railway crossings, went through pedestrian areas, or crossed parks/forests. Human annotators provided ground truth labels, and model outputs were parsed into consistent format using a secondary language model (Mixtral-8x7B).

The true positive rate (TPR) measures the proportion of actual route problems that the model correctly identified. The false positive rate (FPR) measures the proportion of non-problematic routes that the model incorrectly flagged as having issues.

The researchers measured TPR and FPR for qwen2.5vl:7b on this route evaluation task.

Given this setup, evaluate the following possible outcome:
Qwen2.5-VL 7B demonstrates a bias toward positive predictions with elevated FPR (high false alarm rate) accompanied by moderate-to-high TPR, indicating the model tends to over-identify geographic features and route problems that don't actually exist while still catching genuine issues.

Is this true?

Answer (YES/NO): NO